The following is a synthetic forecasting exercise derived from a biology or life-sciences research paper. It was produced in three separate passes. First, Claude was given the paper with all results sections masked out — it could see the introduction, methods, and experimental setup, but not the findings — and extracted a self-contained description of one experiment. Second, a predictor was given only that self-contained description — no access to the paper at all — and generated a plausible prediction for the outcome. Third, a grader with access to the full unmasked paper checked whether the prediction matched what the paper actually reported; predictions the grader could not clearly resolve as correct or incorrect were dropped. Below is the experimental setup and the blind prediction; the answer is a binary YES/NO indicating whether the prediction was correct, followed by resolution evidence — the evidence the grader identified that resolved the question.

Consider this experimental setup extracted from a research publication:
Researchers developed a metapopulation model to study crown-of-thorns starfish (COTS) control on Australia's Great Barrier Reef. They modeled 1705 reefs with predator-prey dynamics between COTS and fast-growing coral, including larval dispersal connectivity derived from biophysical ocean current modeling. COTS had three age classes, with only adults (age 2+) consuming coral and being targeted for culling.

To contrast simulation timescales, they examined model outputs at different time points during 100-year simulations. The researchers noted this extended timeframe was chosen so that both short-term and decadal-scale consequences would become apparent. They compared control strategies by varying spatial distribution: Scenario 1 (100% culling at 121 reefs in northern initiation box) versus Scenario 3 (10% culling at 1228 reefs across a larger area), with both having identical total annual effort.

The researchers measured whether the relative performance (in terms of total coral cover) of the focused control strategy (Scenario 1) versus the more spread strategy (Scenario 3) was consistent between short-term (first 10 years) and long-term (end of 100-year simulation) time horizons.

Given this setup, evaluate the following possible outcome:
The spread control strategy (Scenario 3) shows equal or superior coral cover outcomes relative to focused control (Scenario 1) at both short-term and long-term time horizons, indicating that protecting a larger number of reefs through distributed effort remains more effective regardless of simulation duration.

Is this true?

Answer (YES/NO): NO